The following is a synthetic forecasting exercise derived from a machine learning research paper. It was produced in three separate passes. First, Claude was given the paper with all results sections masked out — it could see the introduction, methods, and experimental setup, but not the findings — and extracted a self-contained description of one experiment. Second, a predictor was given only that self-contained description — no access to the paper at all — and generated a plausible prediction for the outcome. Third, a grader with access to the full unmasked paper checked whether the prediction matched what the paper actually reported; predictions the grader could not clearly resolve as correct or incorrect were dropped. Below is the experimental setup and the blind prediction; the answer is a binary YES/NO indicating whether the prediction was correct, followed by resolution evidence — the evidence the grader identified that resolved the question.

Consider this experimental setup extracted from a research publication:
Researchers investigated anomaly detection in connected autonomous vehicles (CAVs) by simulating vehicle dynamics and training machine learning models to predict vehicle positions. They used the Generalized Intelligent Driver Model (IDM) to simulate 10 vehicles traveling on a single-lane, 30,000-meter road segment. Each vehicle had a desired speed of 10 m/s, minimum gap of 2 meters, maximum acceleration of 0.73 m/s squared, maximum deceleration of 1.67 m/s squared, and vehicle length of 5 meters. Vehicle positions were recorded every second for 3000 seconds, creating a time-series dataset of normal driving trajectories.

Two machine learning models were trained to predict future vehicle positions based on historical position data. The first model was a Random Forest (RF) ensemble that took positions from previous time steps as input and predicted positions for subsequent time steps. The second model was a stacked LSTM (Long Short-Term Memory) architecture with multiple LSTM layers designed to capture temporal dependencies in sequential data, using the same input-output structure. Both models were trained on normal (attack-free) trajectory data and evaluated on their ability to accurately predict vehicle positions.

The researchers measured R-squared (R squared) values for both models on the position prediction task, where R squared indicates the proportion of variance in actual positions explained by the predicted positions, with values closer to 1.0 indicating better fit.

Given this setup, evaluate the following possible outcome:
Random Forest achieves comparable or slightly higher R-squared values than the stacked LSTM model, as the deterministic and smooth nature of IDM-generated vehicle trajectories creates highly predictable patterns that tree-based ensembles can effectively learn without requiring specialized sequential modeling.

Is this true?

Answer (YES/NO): NO